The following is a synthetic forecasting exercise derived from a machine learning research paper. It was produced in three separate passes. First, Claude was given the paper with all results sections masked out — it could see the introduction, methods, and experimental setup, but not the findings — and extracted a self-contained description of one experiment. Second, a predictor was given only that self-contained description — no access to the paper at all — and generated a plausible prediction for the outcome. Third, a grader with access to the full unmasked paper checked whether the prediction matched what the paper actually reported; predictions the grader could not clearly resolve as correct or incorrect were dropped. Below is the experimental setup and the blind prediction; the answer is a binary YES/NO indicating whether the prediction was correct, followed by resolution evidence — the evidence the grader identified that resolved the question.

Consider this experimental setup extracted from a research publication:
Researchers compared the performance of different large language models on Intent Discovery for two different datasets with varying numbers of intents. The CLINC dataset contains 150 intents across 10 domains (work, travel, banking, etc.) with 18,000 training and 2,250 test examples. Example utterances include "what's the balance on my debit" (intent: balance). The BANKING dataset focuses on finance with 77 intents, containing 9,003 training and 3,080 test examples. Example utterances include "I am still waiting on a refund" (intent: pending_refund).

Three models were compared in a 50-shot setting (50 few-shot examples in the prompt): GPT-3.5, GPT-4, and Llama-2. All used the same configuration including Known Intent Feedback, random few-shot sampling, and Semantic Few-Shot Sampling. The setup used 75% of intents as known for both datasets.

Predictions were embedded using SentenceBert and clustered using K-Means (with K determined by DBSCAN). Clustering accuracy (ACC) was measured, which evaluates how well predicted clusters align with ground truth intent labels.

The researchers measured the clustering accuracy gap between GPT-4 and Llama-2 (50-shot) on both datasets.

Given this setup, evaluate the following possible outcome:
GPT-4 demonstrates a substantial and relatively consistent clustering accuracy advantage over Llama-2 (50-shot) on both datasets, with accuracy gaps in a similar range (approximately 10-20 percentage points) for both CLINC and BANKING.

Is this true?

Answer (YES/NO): NO